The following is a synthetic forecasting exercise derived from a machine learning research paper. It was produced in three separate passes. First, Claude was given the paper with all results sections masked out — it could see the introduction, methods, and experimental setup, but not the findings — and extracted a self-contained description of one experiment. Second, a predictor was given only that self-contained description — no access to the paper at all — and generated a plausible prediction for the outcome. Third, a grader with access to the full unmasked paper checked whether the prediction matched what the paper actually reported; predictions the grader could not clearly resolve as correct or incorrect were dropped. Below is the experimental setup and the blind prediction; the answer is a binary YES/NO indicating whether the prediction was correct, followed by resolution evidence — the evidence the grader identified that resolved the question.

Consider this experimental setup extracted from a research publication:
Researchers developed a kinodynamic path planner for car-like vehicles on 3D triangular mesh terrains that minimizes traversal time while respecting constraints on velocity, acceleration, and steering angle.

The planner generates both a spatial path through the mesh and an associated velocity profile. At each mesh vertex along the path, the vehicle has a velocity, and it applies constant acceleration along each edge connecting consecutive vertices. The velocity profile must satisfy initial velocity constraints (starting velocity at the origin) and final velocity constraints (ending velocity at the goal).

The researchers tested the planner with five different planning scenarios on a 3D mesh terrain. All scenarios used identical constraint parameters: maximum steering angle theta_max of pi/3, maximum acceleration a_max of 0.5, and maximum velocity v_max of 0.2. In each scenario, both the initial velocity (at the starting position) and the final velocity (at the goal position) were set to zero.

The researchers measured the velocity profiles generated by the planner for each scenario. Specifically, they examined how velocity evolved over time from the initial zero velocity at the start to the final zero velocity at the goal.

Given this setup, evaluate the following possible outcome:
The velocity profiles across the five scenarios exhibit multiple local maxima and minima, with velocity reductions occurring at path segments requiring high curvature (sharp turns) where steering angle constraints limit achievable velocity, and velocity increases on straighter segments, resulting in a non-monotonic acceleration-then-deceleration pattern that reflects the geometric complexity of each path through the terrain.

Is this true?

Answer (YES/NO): NO